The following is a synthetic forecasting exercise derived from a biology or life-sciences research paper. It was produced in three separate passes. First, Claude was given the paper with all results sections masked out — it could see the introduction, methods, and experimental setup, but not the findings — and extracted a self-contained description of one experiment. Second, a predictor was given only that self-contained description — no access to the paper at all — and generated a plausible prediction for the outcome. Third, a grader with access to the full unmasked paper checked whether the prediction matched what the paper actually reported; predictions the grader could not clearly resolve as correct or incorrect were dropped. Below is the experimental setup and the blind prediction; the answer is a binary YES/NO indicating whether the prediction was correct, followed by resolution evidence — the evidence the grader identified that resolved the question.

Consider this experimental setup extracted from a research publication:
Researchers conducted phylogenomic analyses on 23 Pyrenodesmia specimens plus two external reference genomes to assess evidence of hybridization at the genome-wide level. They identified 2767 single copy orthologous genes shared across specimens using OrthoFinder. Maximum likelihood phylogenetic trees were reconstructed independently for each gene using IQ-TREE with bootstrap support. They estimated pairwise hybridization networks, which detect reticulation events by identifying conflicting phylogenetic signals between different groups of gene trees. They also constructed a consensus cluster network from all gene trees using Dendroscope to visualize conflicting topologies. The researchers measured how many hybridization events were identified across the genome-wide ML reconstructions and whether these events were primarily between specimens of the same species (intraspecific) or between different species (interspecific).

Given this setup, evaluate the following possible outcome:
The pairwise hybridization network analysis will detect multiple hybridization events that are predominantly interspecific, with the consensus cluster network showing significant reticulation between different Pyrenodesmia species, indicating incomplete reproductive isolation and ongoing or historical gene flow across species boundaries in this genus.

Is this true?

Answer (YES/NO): NO